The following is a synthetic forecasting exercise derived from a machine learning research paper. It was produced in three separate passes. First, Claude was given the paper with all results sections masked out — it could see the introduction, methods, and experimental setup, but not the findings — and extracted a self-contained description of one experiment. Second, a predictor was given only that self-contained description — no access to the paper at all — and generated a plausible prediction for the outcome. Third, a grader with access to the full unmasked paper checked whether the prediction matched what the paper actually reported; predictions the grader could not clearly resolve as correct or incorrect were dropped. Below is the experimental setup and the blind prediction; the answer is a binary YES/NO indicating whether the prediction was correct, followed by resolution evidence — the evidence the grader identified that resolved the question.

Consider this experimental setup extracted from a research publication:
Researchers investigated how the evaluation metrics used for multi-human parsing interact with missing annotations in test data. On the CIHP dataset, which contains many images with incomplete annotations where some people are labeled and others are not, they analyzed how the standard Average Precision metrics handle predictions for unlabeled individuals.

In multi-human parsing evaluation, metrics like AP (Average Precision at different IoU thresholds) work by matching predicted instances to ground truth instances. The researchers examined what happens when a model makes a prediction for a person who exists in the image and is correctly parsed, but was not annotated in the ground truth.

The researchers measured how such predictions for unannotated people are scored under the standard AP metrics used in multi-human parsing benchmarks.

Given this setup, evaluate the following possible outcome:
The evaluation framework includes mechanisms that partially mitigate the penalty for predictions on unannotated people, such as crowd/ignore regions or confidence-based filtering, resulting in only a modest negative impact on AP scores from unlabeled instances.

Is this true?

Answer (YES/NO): NO